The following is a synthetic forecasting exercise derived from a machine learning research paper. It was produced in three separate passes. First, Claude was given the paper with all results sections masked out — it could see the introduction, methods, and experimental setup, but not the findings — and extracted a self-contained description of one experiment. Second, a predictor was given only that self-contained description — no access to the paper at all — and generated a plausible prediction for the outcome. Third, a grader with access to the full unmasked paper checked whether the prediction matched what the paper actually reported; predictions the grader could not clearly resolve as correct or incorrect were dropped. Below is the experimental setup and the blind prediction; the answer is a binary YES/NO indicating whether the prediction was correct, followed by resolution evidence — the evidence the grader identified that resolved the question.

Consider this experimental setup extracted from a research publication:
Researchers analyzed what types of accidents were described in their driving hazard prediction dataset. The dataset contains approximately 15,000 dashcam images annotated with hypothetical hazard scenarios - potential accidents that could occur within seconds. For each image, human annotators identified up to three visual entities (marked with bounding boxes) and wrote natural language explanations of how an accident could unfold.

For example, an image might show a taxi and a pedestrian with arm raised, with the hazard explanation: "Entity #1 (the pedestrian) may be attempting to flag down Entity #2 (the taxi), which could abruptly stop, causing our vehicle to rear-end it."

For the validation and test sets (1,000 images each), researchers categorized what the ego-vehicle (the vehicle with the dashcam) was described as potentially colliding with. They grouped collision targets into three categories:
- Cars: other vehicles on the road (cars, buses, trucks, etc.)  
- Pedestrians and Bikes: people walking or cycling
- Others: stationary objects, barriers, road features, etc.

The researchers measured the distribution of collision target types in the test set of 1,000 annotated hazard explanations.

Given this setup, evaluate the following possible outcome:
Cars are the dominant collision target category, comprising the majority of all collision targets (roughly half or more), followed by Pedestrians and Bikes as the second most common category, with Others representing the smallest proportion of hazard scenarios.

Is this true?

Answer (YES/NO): YES